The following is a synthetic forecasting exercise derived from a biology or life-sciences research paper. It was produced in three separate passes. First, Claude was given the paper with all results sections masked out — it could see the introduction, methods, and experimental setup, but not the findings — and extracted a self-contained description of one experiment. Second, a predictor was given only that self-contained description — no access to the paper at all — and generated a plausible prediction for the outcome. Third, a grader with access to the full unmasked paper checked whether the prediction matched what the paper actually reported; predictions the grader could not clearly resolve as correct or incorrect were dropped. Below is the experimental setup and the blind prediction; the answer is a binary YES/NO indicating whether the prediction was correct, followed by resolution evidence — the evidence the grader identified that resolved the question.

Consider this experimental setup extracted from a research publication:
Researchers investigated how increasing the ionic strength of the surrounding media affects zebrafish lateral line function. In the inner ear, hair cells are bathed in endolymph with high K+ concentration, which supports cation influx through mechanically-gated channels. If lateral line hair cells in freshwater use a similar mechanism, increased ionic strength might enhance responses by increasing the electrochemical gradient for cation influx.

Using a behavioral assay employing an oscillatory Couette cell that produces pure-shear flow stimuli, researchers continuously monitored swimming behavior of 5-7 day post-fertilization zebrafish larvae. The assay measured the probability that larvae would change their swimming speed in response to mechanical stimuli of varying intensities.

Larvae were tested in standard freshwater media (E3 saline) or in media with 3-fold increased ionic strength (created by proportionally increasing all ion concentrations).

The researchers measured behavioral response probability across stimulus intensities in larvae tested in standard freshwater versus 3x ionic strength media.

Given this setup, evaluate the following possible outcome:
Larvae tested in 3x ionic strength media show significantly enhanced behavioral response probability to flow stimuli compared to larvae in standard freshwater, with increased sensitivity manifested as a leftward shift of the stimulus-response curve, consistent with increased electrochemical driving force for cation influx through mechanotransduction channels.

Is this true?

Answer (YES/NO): NO